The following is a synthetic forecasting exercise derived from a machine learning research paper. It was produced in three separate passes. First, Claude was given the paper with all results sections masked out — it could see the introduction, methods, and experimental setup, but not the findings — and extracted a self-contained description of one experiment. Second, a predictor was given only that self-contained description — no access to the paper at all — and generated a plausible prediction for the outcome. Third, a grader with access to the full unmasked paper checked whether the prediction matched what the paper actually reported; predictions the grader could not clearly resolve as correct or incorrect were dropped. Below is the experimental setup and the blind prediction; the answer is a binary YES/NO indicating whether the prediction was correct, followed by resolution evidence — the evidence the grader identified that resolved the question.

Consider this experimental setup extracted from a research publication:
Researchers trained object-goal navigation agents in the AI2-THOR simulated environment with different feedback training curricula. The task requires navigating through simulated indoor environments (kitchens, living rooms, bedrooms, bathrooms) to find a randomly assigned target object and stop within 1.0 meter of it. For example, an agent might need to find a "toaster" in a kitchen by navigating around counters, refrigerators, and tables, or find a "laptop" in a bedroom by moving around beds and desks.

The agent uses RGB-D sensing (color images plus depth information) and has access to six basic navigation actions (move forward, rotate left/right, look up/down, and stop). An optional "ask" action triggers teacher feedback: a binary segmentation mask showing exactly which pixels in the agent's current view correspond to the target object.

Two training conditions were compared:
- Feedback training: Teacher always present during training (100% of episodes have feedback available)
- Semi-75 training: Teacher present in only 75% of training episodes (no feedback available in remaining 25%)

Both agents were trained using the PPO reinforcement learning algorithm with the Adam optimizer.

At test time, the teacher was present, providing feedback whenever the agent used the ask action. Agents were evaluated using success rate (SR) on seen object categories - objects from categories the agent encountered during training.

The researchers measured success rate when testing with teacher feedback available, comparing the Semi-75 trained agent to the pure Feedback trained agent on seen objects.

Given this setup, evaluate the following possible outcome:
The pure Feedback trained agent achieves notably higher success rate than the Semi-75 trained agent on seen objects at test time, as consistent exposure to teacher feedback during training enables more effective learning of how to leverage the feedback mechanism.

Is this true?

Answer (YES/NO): NO